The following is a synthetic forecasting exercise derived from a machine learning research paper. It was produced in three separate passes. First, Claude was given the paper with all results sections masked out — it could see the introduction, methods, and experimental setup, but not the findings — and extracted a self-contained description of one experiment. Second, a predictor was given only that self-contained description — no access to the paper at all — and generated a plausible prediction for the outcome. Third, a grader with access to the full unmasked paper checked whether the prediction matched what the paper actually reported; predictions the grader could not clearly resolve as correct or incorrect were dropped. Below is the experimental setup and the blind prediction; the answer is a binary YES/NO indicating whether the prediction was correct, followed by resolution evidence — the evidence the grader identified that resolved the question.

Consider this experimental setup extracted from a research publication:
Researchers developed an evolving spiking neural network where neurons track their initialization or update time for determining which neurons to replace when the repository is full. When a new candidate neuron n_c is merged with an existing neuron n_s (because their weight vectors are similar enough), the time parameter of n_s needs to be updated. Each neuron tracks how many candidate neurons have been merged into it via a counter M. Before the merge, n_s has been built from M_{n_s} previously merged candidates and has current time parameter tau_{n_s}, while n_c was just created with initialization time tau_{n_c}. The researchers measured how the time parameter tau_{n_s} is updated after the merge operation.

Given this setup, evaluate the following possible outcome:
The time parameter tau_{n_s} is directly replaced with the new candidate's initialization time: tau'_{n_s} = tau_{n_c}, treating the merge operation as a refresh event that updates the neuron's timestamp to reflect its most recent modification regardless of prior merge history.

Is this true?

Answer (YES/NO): NO